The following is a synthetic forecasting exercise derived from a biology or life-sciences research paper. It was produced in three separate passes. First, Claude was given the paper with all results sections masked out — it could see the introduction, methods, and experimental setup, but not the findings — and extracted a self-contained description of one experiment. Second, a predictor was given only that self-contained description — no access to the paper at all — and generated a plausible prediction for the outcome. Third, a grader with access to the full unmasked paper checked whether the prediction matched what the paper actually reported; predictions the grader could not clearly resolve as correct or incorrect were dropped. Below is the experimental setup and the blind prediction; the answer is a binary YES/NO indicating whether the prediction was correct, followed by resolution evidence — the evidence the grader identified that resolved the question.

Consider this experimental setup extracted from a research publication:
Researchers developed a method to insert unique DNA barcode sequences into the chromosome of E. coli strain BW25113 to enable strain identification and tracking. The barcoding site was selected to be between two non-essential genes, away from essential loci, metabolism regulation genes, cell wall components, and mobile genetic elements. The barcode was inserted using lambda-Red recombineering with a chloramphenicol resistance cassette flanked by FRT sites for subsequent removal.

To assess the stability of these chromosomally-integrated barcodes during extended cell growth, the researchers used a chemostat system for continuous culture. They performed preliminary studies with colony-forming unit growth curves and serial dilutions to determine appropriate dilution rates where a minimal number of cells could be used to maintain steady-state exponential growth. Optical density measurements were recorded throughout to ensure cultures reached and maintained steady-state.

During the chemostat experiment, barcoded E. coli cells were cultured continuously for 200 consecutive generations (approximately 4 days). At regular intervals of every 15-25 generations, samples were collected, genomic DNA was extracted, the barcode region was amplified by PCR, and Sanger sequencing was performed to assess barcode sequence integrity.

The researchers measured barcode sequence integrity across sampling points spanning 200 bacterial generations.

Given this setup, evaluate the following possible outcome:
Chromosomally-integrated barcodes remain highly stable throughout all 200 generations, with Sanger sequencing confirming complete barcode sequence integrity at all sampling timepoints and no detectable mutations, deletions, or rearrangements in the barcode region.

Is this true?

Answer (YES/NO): YES